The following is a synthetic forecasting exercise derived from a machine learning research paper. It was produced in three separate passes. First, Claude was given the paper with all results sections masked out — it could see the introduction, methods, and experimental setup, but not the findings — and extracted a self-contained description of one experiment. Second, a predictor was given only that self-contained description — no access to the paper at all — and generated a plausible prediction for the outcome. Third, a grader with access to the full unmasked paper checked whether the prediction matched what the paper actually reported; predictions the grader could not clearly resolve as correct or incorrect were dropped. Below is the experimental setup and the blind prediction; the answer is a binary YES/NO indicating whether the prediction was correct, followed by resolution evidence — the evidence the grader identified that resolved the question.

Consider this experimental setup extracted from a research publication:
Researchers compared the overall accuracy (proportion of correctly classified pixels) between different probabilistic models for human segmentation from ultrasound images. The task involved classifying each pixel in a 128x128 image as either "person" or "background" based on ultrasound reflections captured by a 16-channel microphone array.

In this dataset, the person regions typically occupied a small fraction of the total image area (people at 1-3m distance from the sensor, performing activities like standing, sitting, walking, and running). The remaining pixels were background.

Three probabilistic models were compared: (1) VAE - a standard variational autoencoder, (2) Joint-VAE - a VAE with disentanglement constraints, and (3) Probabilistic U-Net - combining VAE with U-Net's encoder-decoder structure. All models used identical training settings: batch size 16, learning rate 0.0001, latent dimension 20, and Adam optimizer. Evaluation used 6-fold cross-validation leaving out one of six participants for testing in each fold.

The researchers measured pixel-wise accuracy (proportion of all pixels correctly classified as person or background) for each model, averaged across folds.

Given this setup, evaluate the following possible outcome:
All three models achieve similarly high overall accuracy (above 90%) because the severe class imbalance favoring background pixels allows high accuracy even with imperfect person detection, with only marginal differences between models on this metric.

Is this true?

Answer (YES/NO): NO